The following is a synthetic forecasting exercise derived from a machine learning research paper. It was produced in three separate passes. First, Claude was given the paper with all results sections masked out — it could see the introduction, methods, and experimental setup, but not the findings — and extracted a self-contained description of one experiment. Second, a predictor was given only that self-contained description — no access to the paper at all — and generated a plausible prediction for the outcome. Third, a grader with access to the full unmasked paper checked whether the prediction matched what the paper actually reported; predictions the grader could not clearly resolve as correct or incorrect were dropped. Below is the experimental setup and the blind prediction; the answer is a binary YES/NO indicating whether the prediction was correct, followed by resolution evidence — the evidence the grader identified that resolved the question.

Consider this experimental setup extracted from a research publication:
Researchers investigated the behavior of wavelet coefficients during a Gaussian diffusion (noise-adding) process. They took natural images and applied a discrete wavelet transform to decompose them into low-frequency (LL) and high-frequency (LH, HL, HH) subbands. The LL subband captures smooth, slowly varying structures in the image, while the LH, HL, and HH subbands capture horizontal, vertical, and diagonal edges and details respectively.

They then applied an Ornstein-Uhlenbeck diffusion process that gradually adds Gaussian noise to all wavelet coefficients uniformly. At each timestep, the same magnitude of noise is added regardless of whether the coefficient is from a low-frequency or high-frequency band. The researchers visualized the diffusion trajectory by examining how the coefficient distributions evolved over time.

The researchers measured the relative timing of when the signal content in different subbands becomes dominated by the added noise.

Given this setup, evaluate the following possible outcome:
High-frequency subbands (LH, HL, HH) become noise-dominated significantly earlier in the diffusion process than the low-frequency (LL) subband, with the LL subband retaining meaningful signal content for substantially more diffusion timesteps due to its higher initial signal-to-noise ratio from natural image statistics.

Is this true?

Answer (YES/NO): YES